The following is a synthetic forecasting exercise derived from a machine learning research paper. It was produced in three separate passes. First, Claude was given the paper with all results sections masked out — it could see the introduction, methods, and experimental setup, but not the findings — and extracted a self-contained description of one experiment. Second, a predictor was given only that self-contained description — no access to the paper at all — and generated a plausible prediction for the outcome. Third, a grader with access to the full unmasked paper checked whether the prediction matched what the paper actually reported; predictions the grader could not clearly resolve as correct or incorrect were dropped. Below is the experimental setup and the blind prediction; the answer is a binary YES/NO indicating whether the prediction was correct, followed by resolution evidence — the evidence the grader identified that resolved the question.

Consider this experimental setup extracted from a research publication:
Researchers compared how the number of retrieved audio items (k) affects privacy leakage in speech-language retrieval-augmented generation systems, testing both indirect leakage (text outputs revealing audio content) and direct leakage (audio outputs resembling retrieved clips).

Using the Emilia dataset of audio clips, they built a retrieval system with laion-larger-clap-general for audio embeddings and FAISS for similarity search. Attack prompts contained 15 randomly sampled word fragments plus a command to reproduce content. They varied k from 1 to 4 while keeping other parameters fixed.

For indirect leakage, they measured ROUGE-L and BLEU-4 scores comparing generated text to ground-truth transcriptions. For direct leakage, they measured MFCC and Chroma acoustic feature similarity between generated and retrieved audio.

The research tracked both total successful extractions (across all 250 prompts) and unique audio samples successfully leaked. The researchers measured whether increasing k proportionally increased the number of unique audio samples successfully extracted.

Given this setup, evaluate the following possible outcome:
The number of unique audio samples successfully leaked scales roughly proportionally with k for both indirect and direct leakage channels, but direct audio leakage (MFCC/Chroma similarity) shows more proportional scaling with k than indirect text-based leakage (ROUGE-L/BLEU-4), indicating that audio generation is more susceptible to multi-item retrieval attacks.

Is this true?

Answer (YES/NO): NO